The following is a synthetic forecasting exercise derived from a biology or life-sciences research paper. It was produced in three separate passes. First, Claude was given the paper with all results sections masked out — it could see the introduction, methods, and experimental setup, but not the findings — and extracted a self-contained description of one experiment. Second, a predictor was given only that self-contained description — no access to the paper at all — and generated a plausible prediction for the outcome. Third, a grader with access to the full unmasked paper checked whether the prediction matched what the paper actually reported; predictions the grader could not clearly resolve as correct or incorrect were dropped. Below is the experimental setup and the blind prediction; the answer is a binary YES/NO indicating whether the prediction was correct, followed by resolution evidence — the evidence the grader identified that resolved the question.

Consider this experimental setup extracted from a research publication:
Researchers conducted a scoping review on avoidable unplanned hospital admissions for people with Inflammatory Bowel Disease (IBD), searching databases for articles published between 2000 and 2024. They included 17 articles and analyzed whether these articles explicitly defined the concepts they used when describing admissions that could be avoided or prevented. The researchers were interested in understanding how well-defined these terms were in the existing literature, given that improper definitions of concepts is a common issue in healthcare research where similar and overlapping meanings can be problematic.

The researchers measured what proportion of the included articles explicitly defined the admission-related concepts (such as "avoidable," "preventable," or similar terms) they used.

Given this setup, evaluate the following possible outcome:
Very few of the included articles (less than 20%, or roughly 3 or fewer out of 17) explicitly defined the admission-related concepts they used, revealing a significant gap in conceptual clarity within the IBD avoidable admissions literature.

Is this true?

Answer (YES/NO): NO